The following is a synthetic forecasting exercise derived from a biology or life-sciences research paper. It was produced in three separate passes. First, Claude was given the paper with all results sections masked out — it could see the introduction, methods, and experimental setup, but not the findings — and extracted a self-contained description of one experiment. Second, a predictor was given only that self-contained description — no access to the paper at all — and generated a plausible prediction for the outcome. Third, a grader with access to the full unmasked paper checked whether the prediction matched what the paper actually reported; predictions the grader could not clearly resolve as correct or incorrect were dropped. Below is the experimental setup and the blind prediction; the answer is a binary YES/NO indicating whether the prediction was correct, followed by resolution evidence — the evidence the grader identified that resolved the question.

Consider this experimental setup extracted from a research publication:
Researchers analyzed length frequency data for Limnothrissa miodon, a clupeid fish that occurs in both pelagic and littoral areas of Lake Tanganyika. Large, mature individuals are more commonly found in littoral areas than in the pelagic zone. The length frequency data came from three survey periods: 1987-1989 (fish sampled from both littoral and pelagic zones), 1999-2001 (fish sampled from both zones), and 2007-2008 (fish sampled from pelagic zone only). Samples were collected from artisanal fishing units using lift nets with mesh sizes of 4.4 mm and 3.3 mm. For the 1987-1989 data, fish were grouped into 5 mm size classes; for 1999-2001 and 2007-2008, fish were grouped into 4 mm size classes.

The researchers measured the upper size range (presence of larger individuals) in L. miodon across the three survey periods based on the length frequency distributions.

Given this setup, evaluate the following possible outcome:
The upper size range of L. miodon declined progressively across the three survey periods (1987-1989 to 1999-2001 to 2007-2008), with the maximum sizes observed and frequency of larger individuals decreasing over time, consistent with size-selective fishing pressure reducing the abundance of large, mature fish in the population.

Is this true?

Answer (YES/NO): NO